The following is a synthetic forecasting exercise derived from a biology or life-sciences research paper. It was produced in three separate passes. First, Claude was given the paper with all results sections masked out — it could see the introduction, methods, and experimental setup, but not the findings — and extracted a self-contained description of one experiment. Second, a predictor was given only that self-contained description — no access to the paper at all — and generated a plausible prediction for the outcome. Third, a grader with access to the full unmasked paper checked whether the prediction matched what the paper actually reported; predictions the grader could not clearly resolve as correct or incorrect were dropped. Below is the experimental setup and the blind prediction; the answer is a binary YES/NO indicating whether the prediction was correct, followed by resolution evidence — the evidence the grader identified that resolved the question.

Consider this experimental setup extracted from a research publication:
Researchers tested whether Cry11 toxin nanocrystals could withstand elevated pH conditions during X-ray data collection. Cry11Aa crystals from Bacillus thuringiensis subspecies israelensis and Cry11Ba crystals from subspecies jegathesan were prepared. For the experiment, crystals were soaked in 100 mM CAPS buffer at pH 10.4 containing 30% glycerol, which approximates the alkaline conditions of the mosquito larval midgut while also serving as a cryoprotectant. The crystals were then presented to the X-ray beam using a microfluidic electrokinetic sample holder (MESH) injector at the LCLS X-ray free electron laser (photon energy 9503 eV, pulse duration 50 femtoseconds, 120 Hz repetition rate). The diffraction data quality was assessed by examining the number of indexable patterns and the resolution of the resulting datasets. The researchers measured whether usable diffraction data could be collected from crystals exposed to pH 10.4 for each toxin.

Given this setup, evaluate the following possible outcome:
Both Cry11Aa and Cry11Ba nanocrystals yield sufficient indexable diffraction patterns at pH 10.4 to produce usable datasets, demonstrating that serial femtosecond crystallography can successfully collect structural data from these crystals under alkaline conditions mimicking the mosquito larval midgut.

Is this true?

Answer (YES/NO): NO